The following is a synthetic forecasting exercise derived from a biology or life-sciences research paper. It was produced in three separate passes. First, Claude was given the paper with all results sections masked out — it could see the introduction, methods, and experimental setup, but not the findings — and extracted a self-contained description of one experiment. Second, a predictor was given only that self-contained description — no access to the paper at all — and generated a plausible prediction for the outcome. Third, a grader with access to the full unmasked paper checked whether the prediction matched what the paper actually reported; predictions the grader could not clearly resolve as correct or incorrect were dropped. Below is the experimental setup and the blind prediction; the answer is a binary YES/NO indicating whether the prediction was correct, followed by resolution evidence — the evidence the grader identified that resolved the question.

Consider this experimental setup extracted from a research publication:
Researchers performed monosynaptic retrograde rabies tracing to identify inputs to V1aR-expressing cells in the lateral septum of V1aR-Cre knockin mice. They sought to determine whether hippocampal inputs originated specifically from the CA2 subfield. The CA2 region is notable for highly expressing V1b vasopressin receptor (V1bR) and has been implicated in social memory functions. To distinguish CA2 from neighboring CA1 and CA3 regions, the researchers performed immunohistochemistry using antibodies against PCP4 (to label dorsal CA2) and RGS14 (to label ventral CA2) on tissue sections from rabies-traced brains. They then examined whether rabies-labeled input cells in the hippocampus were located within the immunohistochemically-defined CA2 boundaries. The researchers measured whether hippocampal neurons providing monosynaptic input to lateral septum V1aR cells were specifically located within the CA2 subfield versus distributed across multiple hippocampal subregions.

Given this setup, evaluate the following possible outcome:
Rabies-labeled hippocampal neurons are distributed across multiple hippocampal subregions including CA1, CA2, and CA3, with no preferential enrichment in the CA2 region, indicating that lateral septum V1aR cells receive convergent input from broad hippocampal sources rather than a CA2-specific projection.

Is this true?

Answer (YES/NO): YES